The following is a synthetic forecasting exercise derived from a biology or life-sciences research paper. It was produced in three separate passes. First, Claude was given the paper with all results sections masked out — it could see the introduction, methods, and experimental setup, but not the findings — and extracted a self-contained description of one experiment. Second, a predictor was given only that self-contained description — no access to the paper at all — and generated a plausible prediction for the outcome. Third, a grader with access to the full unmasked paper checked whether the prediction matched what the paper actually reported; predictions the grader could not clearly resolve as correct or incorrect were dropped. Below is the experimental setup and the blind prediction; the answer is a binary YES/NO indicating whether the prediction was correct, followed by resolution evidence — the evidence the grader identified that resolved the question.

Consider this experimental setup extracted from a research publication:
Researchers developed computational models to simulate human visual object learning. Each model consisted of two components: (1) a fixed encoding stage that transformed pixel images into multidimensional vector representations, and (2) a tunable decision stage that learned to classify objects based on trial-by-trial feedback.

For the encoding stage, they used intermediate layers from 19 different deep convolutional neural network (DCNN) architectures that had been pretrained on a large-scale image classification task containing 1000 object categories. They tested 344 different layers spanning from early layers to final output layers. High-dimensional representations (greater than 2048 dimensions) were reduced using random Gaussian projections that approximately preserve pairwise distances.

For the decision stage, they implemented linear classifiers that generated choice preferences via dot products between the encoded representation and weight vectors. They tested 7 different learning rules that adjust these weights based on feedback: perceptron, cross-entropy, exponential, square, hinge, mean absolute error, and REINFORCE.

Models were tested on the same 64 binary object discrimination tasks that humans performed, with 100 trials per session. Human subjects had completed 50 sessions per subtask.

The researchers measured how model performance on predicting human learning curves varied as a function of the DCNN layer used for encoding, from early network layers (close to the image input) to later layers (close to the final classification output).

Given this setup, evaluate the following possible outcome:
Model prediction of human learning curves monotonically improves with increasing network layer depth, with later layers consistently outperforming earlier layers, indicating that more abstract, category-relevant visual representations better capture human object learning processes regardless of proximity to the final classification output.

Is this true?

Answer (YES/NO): YES